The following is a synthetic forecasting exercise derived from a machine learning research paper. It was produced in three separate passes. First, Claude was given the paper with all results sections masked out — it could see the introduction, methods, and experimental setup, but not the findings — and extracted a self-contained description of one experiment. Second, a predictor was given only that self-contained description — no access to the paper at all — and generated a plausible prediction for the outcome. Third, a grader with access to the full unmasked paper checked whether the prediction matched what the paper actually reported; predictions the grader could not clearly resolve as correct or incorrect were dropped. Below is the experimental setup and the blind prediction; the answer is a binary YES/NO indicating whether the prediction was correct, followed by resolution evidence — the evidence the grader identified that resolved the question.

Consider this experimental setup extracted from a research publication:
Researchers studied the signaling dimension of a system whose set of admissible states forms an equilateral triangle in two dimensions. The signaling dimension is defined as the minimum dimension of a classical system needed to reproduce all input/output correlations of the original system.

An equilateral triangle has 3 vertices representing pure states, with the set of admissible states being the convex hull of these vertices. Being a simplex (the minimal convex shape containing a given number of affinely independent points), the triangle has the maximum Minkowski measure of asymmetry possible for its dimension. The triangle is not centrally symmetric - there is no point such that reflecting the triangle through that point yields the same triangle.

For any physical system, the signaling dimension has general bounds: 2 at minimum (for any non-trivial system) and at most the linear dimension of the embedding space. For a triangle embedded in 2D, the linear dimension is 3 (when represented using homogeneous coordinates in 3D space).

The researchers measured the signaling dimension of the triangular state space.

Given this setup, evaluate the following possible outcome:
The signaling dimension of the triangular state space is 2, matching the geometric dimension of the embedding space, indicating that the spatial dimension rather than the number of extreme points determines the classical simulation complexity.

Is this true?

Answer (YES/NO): NO